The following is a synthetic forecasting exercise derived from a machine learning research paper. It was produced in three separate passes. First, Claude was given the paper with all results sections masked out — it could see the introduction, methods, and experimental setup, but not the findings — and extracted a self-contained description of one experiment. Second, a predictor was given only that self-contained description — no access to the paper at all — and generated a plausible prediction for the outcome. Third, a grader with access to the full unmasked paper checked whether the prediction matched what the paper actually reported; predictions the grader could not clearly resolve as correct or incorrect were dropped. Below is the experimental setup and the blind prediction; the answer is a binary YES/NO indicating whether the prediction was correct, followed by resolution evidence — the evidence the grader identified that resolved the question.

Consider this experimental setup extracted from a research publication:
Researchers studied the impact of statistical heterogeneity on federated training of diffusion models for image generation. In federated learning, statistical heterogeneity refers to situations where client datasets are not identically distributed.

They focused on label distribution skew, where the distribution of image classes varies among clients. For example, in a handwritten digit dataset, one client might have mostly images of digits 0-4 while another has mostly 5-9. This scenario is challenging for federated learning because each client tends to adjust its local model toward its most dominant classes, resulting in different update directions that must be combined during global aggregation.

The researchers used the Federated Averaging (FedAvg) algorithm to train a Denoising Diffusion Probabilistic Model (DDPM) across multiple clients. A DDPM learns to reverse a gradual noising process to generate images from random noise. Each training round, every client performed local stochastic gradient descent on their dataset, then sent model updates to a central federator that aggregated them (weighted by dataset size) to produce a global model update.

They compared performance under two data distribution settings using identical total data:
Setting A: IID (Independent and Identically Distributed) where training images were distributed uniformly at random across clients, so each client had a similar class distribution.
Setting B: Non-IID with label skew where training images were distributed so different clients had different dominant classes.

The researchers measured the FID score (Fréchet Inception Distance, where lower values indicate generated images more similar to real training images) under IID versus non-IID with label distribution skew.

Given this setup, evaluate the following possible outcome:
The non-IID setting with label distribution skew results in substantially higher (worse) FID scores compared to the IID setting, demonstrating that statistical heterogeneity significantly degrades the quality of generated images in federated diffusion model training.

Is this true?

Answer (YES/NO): NO